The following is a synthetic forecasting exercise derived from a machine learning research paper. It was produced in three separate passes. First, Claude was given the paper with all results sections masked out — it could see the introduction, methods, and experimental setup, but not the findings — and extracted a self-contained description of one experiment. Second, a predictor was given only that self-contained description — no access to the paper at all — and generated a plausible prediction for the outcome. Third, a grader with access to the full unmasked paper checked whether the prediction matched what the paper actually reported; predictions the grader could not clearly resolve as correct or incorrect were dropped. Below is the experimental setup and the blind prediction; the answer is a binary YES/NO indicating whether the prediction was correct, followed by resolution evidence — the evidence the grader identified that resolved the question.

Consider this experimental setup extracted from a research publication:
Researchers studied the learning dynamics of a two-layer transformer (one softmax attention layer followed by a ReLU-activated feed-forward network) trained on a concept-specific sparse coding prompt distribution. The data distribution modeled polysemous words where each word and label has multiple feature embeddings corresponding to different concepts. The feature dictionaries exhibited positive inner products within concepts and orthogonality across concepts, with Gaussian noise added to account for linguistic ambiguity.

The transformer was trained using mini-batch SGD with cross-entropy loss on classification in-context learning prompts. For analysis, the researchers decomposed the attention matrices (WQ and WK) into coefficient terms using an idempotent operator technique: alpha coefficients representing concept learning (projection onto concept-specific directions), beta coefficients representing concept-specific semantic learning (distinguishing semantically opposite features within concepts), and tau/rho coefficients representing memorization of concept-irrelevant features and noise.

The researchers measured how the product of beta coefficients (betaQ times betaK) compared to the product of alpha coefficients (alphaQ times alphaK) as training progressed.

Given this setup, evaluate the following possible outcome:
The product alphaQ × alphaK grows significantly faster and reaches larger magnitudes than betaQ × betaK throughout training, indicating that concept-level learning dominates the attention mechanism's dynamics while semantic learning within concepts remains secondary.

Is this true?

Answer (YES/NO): NO